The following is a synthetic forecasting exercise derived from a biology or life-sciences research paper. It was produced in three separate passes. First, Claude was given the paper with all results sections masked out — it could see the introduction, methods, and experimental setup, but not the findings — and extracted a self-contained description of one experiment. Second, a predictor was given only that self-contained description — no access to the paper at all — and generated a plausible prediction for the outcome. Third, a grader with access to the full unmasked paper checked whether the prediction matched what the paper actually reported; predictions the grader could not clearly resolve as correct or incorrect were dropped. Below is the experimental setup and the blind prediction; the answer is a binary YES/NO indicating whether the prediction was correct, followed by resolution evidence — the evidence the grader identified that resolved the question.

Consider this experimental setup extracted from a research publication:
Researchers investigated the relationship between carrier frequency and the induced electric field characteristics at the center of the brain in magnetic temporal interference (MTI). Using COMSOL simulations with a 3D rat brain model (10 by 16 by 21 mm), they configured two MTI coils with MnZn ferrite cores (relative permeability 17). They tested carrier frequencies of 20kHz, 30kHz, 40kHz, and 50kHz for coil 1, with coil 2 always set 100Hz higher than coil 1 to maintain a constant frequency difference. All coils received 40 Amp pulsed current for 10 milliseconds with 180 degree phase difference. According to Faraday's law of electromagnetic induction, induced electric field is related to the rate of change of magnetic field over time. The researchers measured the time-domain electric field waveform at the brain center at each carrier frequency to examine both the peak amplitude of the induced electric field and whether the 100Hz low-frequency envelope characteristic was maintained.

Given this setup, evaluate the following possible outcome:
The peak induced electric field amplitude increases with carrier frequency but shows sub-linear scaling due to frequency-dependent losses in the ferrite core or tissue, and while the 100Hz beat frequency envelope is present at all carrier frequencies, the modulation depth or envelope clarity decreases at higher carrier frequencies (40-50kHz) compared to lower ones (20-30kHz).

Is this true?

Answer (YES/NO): NO